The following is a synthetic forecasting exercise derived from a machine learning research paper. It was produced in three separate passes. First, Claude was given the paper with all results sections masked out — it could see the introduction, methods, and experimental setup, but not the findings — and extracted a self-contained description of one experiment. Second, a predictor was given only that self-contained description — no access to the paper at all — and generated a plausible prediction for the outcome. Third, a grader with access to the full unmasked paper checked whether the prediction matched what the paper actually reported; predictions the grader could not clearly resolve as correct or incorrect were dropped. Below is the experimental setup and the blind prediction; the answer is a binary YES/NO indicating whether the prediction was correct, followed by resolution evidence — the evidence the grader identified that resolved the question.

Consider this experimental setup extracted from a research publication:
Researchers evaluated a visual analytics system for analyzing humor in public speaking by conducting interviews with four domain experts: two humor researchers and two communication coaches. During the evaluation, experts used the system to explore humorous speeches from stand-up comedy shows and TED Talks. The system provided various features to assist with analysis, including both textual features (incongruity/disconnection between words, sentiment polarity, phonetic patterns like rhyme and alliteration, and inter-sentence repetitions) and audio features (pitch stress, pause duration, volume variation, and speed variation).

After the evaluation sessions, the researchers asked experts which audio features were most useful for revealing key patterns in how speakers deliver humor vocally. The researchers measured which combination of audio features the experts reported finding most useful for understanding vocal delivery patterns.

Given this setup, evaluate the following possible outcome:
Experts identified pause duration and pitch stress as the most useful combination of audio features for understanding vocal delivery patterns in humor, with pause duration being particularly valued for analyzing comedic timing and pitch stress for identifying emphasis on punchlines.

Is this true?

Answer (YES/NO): NO